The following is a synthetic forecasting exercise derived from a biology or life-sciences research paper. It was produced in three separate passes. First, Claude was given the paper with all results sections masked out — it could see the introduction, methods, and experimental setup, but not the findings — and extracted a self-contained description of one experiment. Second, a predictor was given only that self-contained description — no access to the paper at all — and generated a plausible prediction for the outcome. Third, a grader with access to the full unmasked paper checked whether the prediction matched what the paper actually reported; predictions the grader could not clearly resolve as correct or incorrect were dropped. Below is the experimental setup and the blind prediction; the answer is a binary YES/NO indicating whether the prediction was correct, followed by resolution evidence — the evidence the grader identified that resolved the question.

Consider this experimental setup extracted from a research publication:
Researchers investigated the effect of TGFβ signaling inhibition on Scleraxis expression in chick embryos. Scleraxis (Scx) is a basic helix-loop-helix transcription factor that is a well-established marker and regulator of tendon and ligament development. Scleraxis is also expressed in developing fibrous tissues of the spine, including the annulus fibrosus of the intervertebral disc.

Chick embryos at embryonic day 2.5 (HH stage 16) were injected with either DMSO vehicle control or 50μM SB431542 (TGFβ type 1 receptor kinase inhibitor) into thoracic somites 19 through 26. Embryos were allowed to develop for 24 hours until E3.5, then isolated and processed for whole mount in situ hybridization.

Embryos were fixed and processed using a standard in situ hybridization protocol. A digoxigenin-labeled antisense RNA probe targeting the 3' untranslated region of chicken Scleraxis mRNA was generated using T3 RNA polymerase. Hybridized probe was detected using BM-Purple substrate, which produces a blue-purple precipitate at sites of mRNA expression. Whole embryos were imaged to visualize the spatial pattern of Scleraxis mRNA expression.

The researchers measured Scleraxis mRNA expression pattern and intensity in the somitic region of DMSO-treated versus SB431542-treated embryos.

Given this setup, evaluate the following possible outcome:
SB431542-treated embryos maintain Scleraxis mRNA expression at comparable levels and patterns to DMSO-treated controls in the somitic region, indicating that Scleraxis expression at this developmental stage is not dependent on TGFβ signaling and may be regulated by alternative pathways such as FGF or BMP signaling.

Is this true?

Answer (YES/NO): NO